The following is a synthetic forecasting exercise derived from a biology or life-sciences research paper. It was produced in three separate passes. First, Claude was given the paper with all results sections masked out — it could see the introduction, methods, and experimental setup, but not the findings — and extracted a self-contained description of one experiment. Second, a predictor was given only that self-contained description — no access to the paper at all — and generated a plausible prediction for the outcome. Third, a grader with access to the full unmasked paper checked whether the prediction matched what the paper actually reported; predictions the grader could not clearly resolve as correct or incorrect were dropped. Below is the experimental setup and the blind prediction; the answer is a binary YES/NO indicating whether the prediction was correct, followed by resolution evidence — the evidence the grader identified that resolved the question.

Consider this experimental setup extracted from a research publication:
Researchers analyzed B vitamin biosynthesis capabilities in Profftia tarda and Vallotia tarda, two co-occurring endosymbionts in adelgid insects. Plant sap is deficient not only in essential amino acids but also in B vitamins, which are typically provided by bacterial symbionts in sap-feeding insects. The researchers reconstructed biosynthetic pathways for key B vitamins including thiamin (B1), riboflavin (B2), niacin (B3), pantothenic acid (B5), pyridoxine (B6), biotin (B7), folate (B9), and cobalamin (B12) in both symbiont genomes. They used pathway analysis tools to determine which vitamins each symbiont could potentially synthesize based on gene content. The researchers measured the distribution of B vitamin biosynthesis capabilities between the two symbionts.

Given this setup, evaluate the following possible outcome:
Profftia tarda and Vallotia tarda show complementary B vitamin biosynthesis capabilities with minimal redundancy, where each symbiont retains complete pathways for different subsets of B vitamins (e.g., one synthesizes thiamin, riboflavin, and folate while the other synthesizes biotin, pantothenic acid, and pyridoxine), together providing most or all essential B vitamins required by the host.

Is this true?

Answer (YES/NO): NO